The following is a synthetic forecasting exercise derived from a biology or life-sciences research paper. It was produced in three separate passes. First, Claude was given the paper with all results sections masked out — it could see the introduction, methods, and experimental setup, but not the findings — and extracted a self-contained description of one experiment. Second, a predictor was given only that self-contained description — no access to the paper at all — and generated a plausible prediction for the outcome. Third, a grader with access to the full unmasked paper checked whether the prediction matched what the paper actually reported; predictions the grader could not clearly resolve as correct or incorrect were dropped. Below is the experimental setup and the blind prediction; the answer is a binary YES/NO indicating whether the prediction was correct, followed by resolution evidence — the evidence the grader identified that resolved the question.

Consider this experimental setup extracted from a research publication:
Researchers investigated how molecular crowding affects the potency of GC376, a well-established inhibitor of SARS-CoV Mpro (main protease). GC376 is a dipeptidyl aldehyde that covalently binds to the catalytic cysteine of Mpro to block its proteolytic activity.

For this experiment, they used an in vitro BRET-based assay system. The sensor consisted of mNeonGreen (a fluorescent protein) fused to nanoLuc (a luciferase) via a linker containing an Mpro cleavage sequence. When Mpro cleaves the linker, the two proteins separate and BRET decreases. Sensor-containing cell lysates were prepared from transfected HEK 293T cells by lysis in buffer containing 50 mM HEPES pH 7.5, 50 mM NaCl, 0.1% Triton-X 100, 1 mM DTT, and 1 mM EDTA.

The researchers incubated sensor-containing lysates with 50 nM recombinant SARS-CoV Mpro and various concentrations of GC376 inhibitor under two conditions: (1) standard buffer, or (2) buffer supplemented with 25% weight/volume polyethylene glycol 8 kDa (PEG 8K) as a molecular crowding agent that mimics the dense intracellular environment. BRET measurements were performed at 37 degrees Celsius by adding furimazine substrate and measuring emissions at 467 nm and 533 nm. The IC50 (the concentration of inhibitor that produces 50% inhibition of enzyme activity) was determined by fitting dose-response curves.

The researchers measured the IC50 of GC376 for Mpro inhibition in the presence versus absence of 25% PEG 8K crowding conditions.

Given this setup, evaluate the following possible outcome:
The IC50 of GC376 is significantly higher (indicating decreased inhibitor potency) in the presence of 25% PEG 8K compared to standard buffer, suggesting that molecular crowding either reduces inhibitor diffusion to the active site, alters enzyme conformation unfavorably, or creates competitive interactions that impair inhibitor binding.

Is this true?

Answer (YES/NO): YES